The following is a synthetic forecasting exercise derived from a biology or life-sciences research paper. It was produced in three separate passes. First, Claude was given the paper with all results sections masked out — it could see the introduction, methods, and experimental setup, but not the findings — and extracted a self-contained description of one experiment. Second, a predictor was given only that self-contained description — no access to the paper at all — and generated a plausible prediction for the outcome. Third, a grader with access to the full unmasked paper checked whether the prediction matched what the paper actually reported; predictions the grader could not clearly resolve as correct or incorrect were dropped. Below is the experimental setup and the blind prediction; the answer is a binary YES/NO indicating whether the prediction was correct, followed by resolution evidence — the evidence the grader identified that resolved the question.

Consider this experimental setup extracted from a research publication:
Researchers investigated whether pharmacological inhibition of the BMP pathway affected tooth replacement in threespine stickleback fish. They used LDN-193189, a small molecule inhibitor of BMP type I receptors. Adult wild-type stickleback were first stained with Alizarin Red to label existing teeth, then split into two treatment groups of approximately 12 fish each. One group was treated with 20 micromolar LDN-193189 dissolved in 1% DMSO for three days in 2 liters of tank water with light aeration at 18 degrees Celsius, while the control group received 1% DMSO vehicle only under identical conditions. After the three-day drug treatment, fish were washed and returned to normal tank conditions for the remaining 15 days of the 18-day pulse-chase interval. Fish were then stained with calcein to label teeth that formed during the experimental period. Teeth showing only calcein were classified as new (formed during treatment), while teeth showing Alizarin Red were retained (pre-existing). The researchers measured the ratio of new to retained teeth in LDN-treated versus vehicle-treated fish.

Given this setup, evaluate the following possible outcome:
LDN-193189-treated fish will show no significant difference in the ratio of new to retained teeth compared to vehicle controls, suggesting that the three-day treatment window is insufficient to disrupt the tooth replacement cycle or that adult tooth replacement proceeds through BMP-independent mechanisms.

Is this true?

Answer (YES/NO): NO